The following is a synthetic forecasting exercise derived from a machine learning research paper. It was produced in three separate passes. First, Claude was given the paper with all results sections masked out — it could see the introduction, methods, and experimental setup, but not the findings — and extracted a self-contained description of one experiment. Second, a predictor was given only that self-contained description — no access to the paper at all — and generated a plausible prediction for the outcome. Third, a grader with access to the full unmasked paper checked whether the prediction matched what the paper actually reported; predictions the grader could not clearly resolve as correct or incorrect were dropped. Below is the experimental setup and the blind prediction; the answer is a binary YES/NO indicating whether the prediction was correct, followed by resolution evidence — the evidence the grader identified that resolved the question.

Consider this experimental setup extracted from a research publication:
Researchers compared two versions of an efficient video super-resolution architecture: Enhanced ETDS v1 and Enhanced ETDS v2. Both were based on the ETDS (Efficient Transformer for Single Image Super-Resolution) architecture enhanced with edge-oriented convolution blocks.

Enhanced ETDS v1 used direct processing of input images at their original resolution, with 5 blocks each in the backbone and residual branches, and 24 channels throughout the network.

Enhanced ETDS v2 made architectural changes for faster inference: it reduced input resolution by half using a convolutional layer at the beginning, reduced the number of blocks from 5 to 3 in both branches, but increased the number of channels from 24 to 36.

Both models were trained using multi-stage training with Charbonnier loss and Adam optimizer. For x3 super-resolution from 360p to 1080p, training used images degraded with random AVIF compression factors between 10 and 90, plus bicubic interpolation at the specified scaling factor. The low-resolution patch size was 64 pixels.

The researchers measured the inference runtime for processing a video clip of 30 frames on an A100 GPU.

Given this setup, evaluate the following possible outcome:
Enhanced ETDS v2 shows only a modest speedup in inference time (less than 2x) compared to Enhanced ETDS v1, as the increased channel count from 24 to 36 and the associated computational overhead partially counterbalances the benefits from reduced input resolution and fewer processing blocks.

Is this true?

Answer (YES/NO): YES